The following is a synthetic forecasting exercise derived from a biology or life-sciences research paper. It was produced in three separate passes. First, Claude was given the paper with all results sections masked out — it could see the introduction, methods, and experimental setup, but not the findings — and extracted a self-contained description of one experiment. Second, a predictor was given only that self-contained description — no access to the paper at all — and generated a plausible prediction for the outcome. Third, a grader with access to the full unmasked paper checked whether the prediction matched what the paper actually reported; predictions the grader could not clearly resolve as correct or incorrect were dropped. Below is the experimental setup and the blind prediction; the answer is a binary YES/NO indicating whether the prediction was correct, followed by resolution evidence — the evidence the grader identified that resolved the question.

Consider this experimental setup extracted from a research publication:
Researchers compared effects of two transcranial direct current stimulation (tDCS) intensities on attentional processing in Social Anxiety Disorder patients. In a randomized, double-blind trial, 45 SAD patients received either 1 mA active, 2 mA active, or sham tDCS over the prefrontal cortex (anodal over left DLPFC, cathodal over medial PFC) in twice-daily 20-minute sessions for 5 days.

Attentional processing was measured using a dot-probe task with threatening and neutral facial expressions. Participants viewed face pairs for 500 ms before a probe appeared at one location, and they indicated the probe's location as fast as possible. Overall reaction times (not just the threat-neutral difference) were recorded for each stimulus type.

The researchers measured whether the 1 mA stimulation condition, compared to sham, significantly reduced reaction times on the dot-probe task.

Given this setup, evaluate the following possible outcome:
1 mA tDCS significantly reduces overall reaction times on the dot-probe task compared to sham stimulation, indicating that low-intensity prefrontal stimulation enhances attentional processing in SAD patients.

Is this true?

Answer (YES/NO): NO